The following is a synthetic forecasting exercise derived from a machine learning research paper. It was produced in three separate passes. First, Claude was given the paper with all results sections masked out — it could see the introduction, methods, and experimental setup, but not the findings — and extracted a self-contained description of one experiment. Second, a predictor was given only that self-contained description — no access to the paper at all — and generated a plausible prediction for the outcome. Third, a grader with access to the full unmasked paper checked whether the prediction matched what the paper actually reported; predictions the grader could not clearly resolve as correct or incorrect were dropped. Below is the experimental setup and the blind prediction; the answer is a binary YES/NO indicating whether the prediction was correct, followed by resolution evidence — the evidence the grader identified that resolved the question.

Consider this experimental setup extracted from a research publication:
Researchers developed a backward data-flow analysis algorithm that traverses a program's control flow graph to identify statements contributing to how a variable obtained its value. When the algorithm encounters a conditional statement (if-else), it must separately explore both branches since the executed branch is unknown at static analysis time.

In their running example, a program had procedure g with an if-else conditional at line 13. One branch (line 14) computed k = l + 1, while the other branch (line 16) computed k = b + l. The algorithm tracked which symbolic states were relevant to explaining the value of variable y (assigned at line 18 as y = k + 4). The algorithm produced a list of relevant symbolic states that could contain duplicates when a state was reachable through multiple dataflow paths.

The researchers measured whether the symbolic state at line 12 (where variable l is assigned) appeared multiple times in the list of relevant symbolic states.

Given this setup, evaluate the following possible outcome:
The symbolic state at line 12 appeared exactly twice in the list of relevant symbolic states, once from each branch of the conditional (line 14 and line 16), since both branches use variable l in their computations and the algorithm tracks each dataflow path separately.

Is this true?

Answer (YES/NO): YES